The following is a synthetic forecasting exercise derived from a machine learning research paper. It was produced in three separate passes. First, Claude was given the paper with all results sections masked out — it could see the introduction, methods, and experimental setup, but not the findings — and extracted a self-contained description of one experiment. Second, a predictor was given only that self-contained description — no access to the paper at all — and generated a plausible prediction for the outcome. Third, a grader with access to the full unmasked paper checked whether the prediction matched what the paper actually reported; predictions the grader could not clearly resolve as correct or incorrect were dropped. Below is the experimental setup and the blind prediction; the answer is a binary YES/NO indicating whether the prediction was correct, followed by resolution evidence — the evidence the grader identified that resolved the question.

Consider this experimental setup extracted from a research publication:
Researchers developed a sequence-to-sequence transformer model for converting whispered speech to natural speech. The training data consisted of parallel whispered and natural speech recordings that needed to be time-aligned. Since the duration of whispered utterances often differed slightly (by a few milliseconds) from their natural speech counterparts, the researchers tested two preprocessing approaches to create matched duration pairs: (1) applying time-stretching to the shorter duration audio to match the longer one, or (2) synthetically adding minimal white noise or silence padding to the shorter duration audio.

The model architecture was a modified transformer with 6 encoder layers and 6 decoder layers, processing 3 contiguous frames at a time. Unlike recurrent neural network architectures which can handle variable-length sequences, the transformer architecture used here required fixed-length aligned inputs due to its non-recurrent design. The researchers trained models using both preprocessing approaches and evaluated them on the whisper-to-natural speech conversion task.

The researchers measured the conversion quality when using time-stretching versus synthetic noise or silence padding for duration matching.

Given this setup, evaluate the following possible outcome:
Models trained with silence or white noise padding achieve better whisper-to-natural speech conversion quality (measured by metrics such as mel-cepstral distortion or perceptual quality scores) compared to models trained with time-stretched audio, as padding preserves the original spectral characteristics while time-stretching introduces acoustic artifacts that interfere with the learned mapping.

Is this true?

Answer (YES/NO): NO